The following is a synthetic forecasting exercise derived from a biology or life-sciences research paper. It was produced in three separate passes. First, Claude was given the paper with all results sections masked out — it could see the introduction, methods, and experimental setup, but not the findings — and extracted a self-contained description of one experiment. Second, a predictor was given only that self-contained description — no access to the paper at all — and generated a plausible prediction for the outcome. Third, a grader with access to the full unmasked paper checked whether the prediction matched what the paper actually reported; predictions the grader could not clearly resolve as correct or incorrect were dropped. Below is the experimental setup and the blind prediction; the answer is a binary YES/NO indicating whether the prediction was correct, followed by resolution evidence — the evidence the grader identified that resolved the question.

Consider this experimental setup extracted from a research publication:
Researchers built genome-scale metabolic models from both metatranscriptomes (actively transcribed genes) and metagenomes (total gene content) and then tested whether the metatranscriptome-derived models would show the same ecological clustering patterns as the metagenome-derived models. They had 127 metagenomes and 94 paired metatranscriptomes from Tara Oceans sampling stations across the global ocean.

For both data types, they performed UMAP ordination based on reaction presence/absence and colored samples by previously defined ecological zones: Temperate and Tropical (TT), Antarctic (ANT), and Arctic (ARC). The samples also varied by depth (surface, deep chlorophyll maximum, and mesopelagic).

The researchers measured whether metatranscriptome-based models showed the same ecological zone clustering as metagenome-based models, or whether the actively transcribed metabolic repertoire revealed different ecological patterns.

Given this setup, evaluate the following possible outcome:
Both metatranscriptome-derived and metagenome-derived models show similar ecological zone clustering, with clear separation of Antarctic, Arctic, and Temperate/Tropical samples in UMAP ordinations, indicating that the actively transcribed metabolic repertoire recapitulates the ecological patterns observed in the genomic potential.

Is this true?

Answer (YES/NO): YES